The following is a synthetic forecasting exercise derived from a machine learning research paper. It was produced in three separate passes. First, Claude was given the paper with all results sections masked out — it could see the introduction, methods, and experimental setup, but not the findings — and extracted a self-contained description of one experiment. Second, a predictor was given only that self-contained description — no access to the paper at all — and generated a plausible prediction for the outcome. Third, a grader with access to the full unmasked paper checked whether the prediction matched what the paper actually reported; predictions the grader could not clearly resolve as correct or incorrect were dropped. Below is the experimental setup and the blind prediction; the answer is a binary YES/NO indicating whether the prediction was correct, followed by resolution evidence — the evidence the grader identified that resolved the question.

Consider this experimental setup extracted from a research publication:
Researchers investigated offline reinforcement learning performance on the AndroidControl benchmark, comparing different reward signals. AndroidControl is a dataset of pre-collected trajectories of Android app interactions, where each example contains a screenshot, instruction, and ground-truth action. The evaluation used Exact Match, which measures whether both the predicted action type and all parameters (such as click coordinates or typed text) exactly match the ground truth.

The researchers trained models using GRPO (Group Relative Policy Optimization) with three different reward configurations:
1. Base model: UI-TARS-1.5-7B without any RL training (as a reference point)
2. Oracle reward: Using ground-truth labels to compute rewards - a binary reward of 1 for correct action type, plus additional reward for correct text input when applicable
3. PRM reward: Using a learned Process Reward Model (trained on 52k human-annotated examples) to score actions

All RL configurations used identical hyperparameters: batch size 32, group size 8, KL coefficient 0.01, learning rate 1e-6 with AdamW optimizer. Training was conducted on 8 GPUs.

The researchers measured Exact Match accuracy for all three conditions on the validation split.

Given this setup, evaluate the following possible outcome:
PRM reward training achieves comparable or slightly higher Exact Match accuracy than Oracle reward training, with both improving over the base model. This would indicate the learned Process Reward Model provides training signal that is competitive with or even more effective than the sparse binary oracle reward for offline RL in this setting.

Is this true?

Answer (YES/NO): NO